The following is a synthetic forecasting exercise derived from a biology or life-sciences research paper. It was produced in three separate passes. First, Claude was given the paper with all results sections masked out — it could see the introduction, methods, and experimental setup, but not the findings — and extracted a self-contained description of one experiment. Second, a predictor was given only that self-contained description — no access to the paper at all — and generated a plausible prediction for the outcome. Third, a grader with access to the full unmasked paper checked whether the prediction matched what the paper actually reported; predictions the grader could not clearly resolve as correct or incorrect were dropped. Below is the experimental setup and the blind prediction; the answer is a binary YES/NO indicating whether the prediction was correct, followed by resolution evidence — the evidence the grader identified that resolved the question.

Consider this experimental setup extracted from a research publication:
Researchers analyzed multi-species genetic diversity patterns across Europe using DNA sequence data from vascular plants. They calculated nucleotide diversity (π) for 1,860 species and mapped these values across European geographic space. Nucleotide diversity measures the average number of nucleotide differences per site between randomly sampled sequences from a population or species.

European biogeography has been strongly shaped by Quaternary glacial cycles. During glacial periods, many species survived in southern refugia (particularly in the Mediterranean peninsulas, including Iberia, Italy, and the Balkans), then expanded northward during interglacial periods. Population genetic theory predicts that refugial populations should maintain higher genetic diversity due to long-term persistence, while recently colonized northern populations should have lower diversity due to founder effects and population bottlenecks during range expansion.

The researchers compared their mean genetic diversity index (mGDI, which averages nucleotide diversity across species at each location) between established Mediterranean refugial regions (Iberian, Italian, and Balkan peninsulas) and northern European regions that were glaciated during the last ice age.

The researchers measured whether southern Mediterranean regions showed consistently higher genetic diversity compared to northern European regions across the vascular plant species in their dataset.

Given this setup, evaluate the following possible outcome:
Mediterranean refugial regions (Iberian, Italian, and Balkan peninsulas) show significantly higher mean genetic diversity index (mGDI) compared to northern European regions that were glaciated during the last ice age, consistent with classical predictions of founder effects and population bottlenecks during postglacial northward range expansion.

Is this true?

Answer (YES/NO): YES